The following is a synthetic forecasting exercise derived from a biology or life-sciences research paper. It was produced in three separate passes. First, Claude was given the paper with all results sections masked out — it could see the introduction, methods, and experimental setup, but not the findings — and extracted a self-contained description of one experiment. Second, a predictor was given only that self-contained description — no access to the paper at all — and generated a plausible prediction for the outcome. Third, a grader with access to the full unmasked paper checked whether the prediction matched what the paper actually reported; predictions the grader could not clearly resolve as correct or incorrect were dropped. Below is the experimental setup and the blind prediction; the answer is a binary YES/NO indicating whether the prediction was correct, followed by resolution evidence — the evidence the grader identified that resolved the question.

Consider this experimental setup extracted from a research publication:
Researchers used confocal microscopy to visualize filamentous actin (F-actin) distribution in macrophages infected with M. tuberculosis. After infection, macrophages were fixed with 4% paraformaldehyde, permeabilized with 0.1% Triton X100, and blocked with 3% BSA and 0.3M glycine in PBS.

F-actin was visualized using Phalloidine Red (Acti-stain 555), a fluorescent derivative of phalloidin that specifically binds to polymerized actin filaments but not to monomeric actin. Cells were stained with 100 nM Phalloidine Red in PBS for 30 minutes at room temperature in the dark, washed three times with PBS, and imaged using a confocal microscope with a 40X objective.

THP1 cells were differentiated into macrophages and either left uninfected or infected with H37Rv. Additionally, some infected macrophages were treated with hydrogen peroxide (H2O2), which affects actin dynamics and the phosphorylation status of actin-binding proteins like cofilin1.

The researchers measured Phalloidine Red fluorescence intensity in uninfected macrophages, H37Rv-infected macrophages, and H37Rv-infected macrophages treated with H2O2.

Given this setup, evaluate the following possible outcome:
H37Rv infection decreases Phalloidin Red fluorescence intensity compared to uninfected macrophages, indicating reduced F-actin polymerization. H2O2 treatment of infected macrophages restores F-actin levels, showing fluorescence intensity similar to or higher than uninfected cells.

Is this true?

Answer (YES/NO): NO